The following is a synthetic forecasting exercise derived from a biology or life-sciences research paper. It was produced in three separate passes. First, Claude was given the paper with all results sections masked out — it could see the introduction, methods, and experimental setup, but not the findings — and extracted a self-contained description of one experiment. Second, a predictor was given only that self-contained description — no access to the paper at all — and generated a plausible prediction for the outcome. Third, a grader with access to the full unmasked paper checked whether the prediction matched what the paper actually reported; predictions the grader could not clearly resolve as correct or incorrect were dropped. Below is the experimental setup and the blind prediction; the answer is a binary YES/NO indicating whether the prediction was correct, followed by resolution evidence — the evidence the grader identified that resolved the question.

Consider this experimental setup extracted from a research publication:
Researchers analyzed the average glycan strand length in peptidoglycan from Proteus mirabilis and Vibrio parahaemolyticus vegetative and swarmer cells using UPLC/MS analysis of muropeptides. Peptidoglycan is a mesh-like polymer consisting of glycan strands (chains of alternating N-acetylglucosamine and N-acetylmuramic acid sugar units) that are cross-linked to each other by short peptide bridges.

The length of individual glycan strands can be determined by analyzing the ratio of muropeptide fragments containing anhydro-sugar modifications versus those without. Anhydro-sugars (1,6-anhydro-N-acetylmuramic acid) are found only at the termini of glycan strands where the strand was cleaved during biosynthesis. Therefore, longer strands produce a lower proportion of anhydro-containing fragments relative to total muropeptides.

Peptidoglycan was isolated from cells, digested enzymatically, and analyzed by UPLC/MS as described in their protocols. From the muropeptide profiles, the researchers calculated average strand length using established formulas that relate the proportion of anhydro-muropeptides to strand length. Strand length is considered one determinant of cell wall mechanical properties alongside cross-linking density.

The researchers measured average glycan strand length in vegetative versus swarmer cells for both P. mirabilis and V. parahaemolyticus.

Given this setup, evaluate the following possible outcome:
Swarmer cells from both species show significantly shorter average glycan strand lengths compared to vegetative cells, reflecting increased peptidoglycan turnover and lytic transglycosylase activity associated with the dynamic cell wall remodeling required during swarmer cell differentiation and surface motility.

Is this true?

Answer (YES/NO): YES